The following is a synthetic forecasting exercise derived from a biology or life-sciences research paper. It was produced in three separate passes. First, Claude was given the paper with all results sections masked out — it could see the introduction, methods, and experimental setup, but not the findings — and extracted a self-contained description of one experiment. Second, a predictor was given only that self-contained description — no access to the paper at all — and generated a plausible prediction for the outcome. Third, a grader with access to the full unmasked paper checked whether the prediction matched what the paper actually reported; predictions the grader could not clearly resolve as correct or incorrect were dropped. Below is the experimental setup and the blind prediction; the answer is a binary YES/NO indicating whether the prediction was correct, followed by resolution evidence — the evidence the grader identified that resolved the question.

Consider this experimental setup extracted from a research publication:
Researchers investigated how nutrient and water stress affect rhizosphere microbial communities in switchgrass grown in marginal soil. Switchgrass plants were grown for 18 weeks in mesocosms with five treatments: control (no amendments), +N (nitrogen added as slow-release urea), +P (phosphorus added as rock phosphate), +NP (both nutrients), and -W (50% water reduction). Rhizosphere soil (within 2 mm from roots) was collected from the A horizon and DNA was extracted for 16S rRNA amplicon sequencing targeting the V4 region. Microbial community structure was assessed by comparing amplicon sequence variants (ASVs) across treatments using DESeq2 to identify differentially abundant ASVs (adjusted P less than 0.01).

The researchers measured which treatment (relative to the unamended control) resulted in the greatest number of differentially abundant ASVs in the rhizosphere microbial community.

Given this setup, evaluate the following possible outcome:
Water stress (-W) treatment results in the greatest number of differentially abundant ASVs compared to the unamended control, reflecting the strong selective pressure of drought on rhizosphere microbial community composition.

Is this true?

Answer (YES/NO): NO